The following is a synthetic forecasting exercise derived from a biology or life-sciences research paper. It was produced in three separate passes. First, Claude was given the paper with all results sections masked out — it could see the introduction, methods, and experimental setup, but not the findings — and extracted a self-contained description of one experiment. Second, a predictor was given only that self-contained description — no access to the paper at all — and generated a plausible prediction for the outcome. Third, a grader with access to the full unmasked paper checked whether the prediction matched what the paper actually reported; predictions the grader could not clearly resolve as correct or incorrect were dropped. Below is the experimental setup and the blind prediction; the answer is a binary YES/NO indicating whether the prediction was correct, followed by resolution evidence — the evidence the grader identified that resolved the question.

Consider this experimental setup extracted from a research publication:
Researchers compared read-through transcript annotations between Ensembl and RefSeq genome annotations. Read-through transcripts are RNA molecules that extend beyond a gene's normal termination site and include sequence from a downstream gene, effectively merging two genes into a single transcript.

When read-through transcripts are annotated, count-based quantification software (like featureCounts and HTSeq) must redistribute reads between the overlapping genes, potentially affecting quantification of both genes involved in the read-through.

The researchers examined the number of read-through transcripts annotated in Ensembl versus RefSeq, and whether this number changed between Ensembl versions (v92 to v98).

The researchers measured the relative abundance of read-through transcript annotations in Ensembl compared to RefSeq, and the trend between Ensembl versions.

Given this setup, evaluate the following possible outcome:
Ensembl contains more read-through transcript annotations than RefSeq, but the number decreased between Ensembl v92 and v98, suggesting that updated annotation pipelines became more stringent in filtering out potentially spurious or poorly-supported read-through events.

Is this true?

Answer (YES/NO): NO